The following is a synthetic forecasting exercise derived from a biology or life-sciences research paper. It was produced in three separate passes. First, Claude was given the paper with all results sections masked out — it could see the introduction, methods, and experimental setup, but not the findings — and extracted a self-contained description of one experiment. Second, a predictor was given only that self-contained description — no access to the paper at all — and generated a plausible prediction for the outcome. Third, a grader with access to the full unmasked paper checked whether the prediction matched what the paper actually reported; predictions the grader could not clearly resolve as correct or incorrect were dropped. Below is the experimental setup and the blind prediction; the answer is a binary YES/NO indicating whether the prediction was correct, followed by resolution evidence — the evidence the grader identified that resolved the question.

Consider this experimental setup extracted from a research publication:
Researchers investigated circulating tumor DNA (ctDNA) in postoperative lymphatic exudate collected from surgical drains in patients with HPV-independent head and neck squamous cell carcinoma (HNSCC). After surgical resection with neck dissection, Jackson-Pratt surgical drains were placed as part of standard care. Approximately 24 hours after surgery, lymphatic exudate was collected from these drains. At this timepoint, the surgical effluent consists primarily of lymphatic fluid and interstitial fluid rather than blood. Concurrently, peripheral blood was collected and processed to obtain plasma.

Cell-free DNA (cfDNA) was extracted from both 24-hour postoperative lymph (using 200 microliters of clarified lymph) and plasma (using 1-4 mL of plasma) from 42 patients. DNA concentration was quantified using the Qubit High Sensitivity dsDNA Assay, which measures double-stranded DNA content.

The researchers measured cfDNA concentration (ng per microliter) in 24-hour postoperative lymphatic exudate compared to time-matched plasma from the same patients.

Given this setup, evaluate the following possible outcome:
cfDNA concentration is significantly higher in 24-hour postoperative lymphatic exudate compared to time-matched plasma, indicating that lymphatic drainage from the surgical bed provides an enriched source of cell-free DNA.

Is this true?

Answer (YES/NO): YES